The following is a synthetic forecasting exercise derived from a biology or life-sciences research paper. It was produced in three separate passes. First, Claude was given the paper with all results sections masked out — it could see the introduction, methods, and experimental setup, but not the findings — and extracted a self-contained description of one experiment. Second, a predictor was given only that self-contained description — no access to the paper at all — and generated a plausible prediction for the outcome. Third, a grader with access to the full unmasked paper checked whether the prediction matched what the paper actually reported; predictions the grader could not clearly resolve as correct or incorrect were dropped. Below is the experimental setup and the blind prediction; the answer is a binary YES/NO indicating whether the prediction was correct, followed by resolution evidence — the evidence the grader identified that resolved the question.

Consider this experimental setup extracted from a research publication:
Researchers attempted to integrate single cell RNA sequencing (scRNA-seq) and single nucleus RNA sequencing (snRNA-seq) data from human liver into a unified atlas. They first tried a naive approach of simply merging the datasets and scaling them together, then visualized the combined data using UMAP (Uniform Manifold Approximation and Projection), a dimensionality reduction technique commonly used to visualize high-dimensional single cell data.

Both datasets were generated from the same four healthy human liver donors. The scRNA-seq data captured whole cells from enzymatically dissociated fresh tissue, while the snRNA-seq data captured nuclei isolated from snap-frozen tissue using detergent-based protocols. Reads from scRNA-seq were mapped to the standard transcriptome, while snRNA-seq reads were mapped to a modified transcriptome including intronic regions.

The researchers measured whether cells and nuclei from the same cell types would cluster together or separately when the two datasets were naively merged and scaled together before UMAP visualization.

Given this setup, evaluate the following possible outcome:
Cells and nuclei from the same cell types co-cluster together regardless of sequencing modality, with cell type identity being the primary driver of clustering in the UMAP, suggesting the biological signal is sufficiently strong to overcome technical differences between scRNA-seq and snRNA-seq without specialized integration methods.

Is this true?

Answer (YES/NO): NO